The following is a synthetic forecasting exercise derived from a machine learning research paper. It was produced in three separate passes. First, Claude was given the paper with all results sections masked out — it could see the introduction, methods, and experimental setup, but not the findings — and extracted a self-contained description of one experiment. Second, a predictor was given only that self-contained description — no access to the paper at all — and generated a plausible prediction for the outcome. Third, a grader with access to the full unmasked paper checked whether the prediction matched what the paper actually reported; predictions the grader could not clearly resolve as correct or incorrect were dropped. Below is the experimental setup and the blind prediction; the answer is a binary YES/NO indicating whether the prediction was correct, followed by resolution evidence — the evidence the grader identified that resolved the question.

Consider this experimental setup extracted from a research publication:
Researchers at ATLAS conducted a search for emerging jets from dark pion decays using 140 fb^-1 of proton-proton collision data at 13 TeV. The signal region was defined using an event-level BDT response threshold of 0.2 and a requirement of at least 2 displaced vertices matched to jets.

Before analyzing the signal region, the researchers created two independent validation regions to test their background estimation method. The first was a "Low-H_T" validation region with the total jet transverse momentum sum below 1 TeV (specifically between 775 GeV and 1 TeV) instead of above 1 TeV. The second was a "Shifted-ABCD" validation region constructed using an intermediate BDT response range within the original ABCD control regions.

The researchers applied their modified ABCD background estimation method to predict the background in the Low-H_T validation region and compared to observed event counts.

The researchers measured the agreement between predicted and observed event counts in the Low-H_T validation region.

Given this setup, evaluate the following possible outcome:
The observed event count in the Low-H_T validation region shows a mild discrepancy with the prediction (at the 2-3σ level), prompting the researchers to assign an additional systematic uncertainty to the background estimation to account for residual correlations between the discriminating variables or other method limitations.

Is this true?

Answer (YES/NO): NO